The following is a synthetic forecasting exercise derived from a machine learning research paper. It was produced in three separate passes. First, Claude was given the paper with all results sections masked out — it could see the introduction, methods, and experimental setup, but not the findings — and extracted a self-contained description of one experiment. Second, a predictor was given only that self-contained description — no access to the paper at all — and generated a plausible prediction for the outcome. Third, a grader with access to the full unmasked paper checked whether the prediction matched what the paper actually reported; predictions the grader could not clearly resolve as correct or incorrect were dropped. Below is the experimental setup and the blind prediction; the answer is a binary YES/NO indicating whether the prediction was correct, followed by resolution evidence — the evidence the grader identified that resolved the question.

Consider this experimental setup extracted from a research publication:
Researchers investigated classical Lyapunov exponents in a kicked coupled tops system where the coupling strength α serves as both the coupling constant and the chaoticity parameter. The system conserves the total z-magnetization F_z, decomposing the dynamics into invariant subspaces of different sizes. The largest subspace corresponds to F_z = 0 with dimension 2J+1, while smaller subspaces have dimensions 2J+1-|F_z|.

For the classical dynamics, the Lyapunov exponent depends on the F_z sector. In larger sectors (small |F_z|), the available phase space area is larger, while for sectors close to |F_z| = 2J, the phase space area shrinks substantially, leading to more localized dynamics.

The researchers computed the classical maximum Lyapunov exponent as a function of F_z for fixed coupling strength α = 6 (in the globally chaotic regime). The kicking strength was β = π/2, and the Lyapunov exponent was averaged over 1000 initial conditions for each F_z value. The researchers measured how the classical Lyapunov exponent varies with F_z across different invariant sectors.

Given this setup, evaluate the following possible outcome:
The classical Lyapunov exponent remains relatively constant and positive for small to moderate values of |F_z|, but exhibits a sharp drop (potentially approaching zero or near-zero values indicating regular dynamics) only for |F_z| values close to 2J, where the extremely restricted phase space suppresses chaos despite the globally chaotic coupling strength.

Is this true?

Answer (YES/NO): NO